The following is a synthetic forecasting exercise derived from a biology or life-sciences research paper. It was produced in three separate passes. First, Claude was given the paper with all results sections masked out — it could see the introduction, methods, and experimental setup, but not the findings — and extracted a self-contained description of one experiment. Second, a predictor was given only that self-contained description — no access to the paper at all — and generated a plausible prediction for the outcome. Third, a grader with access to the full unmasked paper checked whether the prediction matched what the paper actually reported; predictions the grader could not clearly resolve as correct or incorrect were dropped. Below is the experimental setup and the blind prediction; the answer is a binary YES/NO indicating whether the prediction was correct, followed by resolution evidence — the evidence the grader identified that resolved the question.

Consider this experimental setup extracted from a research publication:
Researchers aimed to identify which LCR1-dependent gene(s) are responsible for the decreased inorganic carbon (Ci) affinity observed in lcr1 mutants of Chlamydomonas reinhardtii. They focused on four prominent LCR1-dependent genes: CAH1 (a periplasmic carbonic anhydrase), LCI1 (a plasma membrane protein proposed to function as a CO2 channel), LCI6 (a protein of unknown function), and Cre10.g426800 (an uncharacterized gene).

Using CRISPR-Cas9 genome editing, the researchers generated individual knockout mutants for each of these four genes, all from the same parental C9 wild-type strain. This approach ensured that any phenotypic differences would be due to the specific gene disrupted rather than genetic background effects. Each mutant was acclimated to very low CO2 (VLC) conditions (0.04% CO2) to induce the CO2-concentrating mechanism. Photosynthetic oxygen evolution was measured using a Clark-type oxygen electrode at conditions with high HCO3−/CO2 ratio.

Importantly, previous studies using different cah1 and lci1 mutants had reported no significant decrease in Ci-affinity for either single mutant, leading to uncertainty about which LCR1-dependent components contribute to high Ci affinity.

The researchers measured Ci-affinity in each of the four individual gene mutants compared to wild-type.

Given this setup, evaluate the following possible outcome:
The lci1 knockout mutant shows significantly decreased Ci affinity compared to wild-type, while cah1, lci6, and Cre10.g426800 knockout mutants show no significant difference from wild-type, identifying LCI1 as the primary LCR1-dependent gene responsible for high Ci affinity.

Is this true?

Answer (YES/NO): NO